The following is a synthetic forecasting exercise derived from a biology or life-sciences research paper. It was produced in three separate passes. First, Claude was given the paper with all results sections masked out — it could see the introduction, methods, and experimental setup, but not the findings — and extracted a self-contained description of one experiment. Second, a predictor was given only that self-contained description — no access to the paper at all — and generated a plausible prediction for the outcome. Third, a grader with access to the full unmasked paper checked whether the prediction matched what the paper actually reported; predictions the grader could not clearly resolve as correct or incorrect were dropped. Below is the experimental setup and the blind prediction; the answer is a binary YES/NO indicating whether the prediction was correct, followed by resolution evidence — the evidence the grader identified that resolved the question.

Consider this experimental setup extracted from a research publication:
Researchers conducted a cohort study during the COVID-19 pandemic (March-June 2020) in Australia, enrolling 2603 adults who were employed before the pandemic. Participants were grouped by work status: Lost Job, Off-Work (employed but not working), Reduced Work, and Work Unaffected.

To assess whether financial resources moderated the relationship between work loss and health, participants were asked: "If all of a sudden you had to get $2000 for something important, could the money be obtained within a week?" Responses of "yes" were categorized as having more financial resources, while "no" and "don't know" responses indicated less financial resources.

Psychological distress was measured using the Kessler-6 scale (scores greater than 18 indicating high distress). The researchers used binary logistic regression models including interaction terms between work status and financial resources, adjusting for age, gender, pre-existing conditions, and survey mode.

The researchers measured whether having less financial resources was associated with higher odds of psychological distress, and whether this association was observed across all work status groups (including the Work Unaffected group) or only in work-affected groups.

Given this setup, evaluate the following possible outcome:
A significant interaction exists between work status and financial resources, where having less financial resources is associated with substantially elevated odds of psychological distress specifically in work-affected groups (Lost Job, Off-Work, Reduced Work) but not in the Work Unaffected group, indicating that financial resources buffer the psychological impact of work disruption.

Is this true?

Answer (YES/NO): NO